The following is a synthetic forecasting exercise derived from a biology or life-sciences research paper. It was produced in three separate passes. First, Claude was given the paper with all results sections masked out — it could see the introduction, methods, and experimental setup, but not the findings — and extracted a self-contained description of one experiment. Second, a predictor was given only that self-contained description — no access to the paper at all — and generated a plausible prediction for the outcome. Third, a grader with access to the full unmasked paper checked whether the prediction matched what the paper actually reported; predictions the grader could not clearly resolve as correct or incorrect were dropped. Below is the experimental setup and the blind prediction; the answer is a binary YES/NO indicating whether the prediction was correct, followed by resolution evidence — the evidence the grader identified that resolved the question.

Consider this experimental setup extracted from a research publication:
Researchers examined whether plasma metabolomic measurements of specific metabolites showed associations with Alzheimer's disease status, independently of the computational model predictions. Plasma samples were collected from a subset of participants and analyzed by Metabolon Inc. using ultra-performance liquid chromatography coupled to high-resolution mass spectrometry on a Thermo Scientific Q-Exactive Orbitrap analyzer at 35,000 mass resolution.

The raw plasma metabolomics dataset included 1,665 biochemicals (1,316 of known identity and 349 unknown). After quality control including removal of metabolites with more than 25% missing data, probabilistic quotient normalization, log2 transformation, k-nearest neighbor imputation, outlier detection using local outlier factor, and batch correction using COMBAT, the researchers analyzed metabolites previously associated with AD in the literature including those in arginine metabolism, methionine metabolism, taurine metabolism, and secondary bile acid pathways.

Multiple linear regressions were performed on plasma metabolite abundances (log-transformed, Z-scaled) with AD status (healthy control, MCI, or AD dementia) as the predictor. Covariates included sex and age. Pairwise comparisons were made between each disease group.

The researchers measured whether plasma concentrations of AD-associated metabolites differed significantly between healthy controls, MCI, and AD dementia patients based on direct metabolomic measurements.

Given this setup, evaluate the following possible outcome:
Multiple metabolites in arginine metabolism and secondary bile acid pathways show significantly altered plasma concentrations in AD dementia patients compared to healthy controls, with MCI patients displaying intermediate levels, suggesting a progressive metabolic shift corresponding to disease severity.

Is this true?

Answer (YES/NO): NO